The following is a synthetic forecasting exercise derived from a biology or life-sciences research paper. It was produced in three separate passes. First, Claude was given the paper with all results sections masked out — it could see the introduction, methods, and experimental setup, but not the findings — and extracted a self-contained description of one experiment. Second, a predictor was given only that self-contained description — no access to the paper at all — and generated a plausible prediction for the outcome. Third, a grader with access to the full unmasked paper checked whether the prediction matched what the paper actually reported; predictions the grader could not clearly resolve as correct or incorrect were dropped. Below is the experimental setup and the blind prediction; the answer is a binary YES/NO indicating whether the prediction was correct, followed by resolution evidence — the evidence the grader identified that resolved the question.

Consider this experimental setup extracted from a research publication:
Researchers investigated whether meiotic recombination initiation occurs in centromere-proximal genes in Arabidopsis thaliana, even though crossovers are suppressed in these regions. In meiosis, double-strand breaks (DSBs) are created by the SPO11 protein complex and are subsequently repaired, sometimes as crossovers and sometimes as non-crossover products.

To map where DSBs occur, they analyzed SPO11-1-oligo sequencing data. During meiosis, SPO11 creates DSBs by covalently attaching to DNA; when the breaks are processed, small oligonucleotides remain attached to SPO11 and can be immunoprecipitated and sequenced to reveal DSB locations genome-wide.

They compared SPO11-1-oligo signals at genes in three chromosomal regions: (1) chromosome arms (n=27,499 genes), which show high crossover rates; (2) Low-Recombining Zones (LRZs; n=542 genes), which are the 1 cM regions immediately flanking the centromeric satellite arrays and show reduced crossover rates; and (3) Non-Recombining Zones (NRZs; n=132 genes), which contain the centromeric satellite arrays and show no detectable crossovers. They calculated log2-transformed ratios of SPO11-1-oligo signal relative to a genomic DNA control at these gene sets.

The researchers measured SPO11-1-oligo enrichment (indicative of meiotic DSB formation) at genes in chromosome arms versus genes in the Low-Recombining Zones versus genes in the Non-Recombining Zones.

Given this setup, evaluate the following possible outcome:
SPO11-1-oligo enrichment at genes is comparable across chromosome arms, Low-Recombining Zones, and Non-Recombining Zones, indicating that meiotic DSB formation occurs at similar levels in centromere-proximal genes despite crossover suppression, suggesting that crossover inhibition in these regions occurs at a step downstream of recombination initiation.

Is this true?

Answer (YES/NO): YES